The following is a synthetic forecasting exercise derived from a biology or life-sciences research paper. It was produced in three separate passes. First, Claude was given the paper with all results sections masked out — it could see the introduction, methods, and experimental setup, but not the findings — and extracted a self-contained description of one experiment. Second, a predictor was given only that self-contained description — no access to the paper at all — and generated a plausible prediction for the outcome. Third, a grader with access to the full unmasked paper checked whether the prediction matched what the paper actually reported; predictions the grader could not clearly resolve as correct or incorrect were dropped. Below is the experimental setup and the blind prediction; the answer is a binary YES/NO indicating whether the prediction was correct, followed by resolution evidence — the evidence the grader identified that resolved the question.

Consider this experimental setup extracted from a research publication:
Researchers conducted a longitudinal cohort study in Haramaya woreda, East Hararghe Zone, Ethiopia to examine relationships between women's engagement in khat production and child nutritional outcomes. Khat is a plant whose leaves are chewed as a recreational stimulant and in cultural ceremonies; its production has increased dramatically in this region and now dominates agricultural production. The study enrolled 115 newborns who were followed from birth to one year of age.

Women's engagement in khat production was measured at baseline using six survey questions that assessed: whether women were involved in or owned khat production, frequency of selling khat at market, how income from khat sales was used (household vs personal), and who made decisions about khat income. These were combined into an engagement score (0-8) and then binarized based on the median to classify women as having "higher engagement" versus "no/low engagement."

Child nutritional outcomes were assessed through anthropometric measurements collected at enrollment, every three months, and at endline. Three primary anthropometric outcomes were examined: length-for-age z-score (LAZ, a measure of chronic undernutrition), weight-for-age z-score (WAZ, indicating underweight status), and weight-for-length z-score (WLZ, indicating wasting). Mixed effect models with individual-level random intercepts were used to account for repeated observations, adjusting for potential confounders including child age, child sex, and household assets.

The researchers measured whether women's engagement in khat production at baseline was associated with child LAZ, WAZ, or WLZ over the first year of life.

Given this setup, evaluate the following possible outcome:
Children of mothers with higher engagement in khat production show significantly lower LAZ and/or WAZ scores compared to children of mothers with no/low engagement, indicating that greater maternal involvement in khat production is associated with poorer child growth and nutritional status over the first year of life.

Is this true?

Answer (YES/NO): NO